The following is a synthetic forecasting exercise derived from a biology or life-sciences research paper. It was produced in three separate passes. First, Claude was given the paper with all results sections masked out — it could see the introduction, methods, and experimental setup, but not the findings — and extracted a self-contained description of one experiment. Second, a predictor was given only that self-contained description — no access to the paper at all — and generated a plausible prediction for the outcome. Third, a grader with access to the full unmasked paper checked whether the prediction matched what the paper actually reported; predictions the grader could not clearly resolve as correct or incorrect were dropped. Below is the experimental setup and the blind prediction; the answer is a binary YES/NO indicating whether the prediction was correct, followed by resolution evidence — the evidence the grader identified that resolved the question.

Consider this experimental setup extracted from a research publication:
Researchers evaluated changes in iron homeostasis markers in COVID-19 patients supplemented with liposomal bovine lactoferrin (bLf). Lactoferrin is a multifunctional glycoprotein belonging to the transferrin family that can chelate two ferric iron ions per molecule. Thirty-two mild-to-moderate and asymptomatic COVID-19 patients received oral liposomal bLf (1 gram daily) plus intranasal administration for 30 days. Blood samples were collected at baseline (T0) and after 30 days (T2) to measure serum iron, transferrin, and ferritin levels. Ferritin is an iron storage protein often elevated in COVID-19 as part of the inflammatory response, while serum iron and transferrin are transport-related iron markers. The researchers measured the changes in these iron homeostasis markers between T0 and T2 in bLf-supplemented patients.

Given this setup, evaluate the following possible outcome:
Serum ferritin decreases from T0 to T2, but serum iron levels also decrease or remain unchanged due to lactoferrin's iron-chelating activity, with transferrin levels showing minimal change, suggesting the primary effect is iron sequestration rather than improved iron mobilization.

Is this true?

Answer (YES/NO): NO